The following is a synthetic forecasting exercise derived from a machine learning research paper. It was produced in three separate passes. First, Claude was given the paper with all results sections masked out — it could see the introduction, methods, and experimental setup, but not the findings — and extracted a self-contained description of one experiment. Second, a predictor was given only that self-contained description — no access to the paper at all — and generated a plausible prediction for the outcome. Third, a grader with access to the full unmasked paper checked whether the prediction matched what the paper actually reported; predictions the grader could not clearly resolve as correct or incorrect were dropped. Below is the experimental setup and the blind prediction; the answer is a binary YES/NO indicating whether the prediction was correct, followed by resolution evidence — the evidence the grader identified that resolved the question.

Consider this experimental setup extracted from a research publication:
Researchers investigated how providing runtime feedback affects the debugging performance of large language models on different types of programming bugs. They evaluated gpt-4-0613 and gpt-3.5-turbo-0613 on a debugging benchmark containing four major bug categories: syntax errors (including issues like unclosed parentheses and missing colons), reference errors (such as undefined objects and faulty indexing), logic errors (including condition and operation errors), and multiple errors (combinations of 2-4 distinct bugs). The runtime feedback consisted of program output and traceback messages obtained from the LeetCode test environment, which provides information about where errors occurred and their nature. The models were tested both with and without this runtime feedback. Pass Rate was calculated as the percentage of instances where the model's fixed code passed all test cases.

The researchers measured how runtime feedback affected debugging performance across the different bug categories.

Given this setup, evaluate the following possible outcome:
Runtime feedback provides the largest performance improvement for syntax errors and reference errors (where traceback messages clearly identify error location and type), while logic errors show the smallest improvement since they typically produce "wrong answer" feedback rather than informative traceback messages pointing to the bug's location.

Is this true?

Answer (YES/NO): NO